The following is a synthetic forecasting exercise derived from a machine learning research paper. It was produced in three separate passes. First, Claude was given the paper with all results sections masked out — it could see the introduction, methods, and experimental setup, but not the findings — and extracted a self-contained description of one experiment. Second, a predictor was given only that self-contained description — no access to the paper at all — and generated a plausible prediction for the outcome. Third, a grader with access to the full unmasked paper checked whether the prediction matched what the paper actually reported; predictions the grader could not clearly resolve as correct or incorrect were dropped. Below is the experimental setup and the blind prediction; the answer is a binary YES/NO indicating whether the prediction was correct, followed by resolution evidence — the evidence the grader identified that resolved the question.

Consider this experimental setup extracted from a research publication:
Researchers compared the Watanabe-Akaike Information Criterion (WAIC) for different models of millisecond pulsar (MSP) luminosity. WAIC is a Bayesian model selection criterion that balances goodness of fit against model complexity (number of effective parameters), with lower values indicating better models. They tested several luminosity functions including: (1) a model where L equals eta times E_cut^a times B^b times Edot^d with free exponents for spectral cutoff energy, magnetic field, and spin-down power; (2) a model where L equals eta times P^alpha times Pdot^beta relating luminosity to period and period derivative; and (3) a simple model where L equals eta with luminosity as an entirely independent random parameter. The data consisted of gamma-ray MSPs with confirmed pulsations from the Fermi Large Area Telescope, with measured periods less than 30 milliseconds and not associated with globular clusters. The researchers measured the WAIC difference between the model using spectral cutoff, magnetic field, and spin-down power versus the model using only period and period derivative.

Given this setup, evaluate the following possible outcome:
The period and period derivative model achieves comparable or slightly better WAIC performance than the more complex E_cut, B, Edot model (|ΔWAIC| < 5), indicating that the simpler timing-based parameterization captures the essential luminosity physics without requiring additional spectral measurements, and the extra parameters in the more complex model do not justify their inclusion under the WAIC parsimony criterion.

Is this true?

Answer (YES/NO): NO